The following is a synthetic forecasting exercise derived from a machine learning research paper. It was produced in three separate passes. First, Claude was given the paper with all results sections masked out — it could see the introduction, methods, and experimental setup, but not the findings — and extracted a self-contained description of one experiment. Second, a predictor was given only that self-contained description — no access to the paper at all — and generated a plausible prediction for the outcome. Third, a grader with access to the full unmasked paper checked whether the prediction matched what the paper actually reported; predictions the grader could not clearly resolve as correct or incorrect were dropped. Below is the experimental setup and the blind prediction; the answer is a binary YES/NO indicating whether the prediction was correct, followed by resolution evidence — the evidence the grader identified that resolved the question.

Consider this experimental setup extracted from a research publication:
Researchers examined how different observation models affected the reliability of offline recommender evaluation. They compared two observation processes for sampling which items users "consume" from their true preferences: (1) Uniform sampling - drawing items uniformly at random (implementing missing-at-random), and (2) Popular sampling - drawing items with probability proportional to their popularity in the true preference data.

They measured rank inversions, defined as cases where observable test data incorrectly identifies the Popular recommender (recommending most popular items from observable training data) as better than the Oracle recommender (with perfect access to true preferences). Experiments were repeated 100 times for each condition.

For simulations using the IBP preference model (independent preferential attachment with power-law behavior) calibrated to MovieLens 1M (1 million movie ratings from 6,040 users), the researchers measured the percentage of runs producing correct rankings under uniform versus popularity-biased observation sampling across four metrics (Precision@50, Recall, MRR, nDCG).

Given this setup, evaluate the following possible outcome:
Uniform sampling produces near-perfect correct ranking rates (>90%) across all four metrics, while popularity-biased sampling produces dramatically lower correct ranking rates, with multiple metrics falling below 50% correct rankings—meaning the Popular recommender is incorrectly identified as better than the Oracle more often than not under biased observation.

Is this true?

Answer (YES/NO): NO